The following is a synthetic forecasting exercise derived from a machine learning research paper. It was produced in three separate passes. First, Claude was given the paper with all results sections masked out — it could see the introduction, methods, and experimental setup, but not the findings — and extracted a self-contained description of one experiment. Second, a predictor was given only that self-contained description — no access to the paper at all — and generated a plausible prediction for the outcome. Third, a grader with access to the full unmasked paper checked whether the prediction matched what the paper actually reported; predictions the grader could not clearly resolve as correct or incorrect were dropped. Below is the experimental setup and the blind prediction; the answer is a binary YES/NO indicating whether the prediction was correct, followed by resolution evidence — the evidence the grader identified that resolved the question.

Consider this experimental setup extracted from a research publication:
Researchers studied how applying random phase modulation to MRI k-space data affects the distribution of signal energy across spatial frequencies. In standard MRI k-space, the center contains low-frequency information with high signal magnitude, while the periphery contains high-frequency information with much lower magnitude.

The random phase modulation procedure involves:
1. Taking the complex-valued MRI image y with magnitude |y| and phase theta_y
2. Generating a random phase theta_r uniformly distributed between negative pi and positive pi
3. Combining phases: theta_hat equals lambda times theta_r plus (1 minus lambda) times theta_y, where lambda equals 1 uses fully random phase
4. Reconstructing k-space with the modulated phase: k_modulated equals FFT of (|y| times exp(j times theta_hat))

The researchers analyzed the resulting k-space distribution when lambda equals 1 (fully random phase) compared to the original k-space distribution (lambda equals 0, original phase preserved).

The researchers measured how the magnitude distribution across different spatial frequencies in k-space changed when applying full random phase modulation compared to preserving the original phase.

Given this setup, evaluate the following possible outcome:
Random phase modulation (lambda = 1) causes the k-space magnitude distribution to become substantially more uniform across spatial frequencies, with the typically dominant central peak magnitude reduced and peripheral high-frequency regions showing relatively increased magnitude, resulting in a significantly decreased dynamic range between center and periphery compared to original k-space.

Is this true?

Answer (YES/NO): YES